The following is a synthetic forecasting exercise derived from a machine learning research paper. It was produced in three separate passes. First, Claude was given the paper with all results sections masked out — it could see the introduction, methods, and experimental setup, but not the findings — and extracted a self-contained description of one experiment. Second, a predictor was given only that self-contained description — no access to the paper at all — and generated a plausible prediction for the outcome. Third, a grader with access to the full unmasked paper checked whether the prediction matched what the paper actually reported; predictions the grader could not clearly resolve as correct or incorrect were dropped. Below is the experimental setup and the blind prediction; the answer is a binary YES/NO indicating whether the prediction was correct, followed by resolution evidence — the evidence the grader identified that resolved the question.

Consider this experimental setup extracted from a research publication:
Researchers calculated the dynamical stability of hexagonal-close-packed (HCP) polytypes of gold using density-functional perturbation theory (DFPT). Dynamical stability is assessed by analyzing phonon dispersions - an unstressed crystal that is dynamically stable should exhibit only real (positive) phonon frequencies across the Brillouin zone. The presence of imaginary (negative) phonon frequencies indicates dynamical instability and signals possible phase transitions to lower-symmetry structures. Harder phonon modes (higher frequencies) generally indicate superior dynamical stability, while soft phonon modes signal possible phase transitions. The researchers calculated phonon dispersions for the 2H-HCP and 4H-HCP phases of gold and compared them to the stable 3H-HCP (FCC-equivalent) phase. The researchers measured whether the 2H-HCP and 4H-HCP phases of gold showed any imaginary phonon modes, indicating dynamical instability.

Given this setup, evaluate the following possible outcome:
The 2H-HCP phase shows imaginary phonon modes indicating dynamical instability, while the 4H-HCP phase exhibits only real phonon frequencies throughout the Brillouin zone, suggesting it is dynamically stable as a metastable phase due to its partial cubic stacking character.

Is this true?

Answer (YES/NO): NO